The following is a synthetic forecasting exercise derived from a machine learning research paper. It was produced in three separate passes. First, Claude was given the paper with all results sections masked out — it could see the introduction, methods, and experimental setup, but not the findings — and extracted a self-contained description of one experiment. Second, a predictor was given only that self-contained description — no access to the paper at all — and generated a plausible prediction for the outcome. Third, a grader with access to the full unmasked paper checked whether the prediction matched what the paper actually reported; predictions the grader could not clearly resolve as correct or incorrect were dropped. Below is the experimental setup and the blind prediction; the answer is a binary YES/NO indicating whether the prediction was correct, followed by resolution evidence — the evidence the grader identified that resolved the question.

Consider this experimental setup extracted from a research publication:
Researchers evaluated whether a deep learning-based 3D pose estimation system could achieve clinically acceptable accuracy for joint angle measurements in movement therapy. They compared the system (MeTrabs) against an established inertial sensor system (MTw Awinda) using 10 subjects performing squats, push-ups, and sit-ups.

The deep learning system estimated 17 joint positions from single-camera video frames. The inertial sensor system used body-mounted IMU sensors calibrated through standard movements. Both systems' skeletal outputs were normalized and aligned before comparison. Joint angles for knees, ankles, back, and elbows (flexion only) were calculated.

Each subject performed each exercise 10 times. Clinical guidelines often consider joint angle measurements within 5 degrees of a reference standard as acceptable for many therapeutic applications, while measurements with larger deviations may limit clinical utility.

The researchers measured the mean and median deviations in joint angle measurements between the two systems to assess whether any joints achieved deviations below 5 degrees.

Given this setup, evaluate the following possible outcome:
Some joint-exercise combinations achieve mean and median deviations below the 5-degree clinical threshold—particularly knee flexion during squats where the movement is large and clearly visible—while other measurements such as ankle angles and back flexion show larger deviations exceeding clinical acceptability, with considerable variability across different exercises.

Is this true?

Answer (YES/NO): NO